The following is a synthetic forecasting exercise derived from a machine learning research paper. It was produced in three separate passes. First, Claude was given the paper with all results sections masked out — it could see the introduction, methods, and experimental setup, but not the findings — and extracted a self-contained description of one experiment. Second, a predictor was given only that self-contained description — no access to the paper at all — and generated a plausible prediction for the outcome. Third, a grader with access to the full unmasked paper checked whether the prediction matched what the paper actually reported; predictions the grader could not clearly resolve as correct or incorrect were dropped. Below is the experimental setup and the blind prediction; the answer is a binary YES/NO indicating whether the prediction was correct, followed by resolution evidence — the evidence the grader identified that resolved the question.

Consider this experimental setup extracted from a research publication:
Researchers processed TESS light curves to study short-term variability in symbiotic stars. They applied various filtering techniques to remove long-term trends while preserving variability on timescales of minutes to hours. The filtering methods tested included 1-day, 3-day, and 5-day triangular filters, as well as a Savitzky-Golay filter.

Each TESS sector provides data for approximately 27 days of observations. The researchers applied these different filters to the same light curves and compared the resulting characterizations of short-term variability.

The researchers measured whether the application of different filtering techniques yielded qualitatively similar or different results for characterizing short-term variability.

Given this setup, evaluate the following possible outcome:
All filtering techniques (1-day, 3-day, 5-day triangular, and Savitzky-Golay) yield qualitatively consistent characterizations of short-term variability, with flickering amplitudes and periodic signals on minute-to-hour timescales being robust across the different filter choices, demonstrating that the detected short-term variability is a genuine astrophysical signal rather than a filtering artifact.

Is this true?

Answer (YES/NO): YES